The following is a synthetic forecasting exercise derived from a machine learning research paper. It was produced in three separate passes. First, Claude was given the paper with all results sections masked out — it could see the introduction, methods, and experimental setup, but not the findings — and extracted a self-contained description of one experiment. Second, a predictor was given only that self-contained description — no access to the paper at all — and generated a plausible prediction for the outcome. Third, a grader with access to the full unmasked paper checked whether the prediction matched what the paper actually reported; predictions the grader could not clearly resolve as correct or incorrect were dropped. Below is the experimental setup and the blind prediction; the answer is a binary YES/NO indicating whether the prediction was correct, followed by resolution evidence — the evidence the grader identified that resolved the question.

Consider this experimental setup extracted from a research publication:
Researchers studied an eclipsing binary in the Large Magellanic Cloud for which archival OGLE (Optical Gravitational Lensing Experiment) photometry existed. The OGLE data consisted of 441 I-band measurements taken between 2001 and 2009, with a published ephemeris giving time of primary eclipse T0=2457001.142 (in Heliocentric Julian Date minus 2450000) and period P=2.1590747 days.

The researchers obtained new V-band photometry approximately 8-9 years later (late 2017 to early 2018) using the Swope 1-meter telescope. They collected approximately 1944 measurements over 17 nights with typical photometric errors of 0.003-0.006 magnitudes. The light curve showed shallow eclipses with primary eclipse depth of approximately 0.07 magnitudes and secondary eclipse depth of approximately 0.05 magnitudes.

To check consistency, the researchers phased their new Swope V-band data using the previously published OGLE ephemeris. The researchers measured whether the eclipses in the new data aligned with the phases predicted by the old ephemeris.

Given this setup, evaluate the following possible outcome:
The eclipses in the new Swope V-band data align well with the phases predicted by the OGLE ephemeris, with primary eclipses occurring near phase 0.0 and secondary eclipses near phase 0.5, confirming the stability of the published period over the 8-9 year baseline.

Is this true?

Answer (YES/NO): NO